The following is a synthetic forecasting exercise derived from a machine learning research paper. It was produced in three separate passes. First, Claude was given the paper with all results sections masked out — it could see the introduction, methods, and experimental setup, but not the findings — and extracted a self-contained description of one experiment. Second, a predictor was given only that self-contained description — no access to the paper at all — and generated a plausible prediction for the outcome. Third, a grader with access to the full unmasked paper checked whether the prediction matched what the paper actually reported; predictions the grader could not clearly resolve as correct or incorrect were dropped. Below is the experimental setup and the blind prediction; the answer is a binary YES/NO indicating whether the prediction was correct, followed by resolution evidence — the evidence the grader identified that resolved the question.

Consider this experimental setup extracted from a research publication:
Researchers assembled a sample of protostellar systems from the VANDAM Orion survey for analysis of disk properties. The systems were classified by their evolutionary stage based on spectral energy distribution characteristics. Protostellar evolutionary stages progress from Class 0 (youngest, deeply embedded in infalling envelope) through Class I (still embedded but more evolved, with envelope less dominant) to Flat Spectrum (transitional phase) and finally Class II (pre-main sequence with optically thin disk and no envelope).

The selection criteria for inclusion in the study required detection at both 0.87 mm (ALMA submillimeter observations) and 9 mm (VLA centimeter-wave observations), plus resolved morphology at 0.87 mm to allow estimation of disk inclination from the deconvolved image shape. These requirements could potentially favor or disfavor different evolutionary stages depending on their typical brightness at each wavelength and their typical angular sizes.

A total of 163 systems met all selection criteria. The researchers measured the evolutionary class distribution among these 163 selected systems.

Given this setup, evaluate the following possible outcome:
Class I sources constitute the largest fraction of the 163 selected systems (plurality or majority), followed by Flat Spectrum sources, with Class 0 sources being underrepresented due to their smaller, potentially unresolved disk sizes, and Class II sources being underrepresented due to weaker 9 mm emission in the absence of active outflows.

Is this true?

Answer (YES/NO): NO